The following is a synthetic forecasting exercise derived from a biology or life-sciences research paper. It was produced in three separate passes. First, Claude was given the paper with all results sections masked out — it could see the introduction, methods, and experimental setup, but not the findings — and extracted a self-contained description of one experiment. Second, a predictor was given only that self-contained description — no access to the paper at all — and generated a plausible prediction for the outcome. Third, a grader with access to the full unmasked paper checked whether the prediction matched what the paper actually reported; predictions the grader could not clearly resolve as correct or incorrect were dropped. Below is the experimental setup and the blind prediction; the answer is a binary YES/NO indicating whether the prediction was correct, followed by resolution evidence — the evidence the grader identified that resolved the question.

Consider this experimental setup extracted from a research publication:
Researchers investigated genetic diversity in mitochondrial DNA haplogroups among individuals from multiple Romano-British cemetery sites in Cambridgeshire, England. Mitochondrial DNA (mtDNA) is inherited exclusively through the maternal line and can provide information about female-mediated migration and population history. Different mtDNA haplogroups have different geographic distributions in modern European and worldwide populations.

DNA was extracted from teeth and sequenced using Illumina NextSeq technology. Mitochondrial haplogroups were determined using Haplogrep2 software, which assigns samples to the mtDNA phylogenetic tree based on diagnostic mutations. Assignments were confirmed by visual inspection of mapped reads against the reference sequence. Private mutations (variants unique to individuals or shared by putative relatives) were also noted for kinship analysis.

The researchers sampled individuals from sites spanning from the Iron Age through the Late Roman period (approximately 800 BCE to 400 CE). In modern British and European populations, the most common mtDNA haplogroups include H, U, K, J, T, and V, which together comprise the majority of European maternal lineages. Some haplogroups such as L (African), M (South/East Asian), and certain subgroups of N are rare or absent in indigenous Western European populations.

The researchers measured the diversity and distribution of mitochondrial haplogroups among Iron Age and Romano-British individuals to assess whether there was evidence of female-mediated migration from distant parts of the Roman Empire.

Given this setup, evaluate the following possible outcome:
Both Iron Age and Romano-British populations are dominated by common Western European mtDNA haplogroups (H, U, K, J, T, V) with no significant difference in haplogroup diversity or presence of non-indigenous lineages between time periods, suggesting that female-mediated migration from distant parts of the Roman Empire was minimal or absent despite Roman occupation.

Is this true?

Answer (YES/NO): YES